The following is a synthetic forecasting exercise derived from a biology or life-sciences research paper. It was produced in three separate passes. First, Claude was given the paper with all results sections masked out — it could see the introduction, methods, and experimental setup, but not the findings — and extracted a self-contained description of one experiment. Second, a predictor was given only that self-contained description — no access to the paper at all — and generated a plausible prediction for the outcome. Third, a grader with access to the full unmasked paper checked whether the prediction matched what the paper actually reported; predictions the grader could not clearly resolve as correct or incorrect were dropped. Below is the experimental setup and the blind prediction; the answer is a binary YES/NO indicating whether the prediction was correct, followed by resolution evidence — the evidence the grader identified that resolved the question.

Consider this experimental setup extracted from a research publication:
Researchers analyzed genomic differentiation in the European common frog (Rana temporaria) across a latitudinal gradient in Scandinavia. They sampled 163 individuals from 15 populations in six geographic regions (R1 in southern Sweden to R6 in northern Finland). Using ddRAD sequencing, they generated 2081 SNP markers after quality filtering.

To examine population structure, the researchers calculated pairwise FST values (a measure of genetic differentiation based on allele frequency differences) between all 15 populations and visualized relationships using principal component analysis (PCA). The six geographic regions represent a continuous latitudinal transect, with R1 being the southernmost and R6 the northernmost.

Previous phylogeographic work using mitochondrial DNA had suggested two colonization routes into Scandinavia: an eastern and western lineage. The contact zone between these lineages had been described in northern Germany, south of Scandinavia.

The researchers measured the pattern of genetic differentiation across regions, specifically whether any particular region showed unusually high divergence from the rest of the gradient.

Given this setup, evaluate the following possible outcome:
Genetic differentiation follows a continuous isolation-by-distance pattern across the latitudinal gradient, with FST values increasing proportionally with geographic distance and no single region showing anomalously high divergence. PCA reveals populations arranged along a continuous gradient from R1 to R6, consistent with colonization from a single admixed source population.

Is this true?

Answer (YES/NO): NO